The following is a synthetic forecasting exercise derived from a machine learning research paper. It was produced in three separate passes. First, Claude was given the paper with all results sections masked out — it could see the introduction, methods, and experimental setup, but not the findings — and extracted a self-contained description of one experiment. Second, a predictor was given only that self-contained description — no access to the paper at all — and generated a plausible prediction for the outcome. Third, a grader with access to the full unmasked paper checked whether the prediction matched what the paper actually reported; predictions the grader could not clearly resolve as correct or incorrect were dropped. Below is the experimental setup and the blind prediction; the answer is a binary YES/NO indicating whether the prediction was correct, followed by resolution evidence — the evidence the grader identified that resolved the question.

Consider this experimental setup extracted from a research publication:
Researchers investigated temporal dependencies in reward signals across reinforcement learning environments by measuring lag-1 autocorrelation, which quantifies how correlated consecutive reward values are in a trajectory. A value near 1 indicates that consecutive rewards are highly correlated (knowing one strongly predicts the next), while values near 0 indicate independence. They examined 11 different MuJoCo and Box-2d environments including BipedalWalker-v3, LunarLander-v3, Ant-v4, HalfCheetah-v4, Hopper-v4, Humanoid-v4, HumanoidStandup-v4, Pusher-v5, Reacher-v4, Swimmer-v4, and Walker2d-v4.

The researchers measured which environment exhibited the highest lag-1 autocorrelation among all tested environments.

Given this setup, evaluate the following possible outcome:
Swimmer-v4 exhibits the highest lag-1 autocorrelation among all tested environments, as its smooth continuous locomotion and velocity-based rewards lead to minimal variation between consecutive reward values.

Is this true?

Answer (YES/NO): NO